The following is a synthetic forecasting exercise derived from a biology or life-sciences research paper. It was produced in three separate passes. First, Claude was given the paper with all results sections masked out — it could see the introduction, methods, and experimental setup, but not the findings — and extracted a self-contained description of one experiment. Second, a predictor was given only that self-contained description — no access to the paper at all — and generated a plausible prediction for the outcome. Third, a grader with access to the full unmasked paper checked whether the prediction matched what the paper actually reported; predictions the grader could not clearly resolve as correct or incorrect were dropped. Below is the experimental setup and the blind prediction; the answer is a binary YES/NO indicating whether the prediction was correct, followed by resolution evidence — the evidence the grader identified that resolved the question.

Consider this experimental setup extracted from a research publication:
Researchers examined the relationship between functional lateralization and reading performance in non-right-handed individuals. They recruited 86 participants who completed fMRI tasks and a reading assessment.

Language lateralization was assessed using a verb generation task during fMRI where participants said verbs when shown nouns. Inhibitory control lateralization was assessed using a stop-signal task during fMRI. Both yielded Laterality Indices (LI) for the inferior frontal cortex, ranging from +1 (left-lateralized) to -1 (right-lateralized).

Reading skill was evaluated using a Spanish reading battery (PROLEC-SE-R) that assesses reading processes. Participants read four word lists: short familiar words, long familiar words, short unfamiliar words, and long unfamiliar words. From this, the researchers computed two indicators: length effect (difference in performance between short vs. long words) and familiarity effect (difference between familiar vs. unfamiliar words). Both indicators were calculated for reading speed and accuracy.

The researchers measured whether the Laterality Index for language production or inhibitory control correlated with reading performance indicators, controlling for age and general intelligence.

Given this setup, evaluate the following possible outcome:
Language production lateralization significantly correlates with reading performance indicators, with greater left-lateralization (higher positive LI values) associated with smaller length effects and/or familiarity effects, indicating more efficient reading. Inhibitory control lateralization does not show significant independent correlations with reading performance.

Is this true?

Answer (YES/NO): NO